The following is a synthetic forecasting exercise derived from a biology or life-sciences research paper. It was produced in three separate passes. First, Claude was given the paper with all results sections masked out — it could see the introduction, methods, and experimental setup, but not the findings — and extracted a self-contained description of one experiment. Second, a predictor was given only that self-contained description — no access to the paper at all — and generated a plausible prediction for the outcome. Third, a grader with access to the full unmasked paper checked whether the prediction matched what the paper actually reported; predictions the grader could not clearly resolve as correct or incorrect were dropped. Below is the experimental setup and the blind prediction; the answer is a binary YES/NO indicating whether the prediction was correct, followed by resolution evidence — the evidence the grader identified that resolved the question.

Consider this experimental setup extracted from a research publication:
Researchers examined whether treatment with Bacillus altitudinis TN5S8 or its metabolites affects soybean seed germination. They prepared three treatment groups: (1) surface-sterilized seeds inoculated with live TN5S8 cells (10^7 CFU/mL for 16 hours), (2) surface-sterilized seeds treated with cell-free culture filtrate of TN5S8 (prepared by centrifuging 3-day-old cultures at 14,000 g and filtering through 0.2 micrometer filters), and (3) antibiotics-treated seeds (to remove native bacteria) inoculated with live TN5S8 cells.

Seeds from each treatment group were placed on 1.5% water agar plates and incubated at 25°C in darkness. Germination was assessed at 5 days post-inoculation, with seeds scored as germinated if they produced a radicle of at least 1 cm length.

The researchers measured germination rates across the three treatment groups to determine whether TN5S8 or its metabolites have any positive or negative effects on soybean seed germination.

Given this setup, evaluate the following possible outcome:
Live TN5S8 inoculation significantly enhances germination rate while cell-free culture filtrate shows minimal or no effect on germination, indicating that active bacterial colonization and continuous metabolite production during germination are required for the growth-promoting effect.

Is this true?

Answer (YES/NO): NO